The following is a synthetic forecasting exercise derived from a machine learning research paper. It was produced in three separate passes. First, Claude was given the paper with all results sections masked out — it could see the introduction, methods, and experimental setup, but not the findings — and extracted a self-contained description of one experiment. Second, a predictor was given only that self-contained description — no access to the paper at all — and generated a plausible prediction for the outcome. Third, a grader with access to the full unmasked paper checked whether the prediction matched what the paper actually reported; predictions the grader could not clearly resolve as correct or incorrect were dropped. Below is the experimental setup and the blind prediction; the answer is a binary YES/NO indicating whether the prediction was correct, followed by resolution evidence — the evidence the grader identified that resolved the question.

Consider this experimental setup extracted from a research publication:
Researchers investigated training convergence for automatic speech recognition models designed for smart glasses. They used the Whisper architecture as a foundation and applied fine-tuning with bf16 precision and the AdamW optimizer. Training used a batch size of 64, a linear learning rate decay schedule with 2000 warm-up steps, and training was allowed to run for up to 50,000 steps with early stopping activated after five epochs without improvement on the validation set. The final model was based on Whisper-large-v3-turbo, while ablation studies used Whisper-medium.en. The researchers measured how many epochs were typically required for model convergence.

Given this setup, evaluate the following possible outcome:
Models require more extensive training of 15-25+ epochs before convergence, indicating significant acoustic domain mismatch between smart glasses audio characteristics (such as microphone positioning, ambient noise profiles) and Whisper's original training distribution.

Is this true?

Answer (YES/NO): NO